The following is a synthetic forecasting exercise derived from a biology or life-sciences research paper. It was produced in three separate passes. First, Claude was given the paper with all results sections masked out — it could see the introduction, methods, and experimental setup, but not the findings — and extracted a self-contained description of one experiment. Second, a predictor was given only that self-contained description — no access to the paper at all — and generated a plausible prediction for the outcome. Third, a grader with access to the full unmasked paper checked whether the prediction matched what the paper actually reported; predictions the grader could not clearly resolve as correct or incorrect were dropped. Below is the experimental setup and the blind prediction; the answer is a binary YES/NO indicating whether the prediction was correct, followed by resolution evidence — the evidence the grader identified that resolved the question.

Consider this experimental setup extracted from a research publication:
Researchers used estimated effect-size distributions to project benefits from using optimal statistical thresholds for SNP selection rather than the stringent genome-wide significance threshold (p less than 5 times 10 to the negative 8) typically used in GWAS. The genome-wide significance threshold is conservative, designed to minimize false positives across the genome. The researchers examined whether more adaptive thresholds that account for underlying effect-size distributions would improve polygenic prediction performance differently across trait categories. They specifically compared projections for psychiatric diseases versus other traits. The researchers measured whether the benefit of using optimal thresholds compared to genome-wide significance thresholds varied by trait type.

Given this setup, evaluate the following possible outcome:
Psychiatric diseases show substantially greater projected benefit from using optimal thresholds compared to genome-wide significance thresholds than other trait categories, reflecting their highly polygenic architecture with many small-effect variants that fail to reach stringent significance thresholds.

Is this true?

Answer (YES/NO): YES